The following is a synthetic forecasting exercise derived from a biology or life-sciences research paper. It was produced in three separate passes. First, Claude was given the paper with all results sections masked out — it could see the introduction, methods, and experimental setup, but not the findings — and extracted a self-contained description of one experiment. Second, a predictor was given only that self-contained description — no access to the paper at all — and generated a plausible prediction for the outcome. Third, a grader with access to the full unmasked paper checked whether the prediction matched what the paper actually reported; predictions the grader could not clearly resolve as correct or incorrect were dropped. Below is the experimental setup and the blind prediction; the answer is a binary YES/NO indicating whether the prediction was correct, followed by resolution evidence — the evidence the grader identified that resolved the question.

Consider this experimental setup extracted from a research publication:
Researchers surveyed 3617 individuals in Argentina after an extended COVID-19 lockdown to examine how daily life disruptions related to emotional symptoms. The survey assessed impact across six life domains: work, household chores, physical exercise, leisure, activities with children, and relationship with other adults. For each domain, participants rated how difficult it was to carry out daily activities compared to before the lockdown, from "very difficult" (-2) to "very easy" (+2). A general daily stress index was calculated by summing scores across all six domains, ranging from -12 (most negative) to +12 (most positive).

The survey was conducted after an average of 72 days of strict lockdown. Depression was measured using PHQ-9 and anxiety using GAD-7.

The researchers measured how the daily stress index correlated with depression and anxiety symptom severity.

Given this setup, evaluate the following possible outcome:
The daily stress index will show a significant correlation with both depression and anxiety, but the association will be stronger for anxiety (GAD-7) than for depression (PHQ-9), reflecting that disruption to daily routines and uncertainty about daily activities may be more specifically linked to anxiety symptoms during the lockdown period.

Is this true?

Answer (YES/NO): NO